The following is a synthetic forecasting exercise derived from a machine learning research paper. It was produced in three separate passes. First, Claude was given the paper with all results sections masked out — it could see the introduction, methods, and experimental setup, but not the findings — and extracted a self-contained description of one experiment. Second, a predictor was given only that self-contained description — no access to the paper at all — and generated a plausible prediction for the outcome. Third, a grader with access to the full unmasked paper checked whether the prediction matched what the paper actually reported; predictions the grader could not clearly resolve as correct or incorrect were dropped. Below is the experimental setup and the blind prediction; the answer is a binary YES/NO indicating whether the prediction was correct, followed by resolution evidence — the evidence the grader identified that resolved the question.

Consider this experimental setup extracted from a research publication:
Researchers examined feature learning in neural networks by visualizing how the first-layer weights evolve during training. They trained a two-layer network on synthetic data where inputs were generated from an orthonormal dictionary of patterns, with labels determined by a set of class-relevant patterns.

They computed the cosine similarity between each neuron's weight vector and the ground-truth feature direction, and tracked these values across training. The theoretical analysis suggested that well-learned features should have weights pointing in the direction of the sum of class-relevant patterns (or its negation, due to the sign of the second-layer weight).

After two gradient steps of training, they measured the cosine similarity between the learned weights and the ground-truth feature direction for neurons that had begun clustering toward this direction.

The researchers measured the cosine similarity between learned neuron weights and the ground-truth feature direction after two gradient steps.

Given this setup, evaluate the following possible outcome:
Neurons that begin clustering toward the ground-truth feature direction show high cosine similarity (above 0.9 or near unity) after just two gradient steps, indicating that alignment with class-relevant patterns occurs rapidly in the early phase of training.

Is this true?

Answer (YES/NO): YES